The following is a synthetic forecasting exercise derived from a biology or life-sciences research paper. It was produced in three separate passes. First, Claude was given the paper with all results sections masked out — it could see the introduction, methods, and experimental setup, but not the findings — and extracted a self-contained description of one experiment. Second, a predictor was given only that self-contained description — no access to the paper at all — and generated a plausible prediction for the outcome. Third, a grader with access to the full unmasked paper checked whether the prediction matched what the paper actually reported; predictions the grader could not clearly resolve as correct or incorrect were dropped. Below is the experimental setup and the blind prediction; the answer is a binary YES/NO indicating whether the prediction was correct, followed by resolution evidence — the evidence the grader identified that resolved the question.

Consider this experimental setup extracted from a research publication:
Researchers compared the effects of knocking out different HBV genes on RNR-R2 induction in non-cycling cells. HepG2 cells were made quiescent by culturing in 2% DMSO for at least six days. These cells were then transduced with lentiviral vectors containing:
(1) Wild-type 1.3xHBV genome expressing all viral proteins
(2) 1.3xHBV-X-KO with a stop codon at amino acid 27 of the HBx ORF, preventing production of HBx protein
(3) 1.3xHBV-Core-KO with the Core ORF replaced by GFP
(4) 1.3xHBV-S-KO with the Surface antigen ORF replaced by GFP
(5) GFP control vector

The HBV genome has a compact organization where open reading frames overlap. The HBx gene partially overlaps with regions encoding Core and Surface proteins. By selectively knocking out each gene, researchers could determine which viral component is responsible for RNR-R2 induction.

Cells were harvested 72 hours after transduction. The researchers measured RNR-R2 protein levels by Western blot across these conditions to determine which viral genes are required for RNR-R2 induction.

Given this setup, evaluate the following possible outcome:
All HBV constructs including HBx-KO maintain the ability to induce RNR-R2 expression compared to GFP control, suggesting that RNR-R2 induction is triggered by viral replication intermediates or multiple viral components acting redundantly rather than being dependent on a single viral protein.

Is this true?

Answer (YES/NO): NO